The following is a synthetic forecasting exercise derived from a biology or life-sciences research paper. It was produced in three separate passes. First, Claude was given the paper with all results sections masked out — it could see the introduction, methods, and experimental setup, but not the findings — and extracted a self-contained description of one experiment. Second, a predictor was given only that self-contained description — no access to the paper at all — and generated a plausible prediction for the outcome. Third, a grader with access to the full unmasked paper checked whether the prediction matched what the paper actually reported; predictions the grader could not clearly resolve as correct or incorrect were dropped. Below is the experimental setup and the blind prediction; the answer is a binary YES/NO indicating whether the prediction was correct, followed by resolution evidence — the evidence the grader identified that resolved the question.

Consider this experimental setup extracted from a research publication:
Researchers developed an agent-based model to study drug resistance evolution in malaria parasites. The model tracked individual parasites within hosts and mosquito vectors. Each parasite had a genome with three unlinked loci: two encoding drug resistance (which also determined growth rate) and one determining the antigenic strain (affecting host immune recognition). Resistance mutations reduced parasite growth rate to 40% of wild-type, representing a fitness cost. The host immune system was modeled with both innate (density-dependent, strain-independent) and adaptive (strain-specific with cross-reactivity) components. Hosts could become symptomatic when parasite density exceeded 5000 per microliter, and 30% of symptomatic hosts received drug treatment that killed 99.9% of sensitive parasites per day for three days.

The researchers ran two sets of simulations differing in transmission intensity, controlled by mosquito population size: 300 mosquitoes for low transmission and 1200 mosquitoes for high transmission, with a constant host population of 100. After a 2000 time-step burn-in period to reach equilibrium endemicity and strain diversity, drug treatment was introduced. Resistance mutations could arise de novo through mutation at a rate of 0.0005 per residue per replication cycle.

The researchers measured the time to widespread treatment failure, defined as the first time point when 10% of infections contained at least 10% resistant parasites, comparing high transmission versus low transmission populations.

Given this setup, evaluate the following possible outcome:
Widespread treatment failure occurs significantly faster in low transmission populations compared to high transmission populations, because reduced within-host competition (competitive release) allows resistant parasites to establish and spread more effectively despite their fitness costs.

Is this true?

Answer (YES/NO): YES